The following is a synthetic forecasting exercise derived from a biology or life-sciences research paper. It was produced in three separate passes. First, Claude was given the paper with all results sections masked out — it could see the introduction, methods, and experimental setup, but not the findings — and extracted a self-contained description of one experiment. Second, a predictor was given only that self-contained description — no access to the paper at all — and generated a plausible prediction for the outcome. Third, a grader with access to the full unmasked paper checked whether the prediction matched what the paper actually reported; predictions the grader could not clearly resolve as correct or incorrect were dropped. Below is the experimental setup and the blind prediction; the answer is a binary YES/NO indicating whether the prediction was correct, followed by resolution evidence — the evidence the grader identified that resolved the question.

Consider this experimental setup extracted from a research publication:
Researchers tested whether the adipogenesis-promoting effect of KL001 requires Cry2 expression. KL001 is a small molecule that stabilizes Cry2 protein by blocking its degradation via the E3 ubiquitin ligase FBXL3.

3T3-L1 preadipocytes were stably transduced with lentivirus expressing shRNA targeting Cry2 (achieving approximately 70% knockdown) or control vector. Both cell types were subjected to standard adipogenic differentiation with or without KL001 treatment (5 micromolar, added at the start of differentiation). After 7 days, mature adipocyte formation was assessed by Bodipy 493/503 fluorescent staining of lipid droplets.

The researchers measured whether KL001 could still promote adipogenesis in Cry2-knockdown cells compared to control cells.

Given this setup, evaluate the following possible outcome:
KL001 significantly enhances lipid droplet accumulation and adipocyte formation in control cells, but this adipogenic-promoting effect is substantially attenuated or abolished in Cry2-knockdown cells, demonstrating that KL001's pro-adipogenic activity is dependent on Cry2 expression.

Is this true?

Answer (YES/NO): YES